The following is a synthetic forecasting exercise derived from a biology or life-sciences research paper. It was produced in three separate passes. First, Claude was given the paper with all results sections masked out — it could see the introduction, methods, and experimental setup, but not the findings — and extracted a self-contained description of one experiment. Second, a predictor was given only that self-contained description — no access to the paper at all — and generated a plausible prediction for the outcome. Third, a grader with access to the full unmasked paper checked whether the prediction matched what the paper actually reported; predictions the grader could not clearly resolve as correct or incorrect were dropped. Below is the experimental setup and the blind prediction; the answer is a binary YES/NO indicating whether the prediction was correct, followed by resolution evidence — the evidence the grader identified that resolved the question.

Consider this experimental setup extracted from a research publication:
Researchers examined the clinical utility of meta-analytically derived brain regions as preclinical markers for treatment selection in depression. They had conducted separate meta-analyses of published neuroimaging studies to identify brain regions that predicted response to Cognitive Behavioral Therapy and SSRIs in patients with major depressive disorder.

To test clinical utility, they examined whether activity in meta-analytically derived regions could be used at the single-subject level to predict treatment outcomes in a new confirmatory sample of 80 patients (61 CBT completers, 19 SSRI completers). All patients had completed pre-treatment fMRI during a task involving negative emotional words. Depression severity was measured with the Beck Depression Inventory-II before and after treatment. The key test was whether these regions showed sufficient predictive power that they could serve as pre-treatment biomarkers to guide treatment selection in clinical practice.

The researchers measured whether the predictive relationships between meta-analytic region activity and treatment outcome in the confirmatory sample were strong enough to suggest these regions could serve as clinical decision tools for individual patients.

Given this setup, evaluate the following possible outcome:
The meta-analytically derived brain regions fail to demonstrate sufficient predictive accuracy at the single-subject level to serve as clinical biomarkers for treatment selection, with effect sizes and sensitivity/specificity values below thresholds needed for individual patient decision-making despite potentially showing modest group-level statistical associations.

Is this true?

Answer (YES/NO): YES